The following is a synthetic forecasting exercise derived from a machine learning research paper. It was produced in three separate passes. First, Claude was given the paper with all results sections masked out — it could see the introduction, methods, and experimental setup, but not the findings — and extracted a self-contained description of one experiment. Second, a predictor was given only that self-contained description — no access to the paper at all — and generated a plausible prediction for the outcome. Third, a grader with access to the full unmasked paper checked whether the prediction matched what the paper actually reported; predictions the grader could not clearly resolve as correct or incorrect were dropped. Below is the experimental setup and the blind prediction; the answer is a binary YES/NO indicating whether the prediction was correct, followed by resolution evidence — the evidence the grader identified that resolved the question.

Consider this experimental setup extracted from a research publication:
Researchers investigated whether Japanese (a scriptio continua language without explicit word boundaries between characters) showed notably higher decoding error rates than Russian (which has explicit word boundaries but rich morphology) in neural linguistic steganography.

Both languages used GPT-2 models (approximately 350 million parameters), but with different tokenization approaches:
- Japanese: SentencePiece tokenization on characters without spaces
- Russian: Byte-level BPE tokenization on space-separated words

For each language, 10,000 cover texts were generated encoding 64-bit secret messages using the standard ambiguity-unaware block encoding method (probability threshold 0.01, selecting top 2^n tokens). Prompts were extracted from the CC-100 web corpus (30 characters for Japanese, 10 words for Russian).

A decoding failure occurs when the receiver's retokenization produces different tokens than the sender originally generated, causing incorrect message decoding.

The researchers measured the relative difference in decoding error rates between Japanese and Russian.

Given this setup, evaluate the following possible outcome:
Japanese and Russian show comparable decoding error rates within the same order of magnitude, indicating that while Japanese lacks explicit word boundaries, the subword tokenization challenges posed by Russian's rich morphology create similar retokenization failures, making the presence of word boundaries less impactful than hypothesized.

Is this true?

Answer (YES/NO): YES